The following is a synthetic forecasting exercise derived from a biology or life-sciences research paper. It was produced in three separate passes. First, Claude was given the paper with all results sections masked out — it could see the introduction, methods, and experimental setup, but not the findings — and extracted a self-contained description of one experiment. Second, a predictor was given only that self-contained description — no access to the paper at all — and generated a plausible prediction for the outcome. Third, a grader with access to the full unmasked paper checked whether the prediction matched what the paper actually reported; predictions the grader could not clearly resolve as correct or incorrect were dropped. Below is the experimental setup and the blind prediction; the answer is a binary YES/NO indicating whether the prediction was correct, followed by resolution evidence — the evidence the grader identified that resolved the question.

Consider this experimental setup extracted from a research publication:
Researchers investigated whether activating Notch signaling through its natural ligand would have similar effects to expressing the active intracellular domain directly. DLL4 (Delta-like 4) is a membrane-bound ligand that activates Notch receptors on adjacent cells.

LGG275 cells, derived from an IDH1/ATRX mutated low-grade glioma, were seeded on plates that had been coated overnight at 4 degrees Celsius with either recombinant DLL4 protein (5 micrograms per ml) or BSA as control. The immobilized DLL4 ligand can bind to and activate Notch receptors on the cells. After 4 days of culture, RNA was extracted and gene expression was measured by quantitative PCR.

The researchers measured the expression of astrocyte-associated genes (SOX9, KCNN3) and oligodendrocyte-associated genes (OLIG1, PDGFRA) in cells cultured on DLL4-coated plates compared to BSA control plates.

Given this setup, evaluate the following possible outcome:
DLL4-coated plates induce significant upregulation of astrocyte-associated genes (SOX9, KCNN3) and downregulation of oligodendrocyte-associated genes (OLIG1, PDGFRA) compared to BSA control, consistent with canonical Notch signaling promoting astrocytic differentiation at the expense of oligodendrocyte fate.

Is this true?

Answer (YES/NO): NO